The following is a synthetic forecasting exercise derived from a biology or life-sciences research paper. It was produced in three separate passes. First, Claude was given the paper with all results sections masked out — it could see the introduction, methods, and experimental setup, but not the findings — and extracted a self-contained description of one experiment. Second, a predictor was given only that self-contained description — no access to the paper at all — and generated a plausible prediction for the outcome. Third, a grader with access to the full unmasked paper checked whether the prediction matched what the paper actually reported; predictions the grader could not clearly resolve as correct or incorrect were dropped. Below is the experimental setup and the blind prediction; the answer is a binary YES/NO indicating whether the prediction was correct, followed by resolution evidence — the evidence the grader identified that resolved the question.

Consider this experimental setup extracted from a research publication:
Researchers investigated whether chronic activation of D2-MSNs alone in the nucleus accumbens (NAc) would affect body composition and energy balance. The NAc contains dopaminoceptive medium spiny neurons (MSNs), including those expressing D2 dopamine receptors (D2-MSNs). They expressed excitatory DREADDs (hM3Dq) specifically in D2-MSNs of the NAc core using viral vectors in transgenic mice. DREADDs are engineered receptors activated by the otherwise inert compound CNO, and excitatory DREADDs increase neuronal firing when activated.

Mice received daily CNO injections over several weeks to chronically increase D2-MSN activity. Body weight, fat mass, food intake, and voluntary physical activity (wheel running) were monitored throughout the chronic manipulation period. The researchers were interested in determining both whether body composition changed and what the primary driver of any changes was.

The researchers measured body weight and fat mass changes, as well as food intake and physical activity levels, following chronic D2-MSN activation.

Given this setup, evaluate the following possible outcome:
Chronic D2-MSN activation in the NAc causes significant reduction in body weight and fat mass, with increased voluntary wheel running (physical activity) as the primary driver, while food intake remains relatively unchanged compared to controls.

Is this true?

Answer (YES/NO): NO